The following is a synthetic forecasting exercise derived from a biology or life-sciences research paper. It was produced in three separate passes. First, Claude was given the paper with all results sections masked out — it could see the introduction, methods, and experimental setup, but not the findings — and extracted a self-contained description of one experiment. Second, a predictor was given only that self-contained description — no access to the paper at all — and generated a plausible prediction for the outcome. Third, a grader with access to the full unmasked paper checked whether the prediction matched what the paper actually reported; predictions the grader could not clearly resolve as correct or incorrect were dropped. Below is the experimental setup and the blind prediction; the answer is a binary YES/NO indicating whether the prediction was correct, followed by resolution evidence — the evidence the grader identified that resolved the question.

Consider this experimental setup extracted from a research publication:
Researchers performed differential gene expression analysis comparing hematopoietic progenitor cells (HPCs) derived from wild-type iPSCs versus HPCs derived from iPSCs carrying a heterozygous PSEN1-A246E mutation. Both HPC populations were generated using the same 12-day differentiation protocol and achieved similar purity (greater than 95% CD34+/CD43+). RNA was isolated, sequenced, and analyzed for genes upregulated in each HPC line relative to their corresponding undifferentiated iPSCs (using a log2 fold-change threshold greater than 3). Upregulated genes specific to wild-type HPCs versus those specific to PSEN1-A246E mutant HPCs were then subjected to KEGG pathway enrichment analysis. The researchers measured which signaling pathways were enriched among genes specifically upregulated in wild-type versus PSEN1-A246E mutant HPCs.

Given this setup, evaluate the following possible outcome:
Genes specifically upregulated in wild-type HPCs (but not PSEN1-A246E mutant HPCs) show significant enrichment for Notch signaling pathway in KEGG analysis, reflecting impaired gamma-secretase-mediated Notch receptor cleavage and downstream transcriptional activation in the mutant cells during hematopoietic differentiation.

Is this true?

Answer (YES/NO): NO